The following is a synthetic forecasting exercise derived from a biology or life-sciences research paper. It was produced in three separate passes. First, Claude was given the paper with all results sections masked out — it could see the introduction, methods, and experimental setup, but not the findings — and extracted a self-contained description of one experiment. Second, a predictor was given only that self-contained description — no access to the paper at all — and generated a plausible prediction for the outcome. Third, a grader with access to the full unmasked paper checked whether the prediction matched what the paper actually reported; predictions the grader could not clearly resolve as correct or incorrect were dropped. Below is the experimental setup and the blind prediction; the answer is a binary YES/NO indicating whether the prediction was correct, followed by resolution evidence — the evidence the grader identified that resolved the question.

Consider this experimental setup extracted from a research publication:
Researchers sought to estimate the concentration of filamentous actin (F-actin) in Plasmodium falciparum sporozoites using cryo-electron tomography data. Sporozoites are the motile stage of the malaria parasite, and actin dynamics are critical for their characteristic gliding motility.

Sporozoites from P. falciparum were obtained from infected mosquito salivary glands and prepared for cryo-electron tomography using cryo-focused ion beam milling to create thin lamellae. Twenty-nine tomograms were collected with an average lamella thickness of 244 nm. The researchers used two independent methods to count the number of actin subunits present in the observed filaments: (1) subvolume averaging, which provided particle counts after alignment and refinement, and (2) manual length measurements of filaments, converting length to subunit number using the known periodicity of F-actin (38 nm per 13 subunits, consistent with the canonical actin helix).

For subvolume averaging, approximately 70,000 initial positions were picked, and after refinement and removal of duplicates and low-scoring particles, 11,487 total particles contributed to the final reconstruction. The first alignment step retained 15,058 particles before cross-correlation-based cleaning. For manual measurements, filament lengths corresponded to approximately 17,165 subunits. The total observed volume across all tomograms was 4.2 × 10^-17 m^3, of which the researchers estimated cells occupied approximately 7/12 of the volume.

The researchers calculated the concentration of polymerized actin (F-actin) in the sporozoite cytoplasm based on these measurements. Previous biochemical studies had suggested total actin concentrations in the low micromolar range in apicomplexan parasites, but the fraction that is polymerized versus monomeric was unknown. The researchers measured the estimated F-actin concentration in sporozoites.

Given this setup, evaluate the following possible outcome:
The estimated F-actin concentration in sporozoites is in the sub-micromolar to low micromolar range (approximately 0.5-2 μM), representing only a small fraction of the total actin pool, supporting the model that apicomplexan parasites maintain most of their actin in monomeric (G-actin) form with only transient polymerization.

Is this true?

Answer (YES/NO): NO